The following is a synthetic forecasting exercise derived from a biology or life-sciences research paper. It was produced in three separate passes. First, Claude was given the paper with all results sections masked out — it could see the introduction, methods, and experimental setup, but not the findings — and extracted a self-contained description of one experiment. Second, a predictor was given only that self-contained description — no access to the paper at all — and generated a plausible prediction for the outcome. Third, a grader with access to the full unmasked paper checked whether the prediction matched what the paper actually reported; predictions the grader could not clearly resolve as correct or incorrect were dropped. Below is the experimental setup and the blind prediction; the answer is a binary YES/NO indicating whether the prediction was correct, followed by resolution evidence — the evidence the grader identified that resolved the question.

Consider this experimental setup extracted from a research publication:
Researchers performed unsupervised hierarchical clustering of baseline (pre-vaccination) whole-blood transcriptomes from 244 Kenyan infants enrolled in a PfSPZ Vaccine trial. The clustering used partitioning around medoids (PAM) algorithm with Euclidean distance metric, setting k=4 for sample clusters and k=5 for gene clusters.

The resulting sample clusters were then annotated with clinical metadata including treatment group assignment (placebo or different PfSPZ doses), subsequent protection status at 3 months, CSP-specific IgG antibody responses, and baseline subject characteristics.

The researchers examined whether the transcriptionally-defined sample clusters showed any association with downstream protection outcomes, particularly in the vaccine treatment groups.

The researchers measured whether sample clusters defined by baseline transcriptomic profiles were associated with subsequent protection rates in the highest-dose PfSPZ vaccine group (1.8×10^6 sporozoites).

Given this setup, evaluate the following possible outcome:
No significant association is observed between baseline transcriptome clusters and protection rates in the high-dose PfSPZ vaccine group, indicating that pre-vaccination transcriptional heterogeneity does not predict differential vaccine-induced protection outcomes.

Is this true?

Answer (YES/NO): NO